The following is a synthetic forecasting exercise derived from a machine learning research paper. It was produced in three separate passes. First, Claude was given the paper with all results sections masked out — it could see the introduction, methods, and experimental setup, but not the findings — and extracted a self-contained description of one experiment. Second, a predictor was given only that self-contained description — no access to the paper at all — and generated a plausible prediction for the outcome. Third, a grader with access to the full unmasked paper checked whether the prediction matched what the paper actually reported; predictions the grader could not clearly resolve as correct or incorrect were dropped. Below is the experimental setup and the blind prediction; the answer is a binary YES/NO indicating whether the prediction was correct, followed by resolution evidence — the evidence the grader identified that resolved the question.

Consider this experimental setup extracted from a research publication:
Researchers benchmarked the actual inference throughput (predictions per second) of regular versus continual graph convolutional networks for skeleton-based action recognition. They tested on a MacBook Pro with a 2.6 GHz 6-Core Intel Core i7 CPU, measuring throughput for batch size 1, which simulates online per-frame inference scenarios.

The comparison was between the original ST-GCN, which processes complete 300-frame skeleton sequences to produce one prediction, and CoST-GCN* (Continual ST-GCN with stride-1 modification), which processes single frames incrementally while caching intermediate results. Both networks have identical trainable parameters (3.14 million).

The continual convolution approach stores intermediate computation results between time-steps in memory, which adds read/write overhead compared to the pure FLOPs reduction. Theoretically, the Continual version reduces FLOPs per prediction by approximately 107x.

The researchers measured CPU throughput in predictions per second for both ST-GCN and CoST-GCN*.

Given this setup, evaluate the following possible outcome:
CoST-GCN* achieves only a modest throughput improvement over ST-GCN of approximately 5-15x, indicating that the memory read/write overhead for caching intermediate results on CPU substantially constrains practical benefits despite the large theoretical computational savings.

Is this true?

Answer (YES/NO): NO